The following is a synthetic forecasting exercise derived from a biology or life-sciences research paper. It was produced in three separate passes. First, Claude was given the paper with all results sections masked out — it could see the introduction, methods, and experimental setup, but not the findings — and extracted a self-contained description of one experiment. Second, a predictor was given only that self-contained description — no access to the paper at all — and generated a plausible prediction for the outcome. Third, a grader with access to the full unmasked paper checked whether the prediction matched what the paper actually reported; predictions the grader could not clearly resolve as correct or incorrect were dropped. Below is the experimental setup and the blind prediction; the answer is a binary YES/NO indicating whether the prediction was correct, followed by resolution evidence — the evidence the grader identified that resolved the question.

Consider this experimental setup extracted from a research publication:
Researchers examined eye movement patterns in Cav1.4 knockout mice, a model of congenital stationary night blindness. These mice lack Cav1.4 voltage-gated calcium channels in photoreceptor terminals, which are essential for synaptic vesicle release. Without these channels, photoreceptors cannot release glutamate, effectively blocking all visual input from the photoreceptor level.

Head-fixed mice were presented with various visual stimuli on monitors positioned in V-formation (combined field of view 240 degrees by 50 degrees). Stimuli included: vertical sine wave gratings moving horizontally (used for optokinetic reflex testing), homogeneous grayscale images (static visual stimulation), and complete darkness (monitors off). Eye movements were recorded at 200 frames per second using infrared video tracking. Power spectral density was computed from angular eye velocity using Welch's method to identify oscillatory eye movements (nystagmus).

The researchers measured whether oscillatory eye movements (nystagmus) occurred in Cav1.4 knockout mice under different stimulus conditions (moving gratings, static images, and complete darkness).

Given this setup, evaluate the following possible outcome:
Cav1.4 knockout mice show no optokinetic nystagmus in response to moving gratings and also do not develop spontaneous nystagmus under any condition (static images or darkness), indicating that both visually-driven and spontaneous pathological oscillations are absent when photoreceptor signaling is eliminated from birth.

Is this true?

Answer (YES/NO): NO